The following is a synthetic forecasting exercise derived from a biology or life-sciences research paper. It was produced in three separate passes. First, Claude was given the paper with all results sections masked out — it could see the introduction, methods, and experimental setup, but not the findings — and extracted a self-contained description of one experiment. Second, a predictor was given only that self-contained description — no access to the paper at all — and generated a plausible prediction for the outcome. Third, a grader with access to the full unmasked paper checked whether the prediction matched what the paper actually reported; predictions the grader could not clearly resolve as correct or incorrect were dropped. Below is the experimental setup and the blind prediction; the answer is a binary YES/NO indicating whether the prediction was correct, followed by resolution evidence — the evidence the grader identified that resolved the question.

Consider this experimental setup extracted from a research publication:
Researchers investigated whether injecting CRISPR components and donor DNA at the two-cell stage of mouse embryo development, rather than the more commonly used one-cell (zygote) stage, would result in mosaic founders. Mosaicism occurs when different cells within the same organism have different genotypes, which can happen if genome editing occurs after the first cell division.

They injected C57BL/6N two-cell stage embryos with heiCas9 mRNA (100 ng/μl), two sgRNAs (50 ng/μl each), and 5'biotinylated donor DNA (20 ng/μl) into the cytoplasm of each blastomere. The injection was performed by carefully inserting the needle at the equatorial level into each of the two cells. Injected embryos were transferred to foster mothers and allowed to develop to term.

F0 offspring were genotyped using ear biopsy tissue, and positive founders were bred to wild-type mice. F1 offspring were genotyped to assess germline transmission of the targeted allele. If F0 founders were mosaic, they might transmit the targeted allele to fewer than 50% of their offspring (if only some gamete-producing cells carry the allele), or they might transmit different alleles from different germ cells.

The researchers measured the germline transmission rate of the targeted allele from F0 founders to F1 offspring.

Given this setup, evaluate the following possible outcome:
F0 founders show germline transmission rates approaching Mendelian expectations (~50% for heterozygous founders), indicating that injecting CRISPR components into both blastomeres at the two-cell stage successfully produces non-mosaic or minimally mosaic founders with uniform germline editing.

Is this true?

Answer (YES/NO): YES